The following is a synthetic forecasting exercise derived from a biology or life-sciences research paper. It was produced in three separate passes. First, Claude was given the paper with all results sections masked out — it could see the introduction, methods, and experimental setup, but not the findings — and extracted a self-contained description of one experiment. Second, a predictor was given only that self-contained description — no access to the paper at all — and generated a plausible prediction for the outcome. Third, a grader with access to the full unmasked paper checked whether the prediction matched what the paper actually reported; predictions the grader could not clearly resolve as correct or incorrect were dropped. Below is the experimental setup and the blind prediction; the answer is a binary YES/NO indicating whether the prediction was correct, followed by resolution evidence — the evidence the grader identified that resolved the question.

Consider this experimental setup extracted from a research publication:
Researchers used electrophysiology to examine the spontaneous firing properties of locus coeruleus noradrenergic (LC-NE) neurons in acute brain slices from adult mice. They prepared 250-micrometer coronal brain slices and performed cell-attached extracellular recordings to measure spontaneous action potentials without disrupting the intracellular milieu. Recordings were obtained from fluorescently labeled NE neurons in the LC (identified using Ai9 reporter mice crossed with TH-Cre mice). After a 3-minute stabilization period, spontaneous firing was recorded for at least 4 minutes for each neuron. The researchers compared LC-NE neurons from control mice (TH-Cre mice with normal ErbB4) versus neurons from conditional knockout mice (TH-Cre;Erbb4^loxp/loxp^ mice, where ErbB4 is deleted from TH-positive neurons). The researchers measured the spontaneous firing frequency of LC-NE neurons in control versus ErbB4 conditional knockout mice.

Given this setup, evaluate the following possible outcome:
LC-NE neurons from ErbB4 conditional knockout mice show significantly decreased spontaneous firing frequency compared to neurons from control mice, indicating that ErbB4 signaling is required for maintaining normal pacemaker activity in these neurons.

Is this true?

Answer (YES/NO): NO